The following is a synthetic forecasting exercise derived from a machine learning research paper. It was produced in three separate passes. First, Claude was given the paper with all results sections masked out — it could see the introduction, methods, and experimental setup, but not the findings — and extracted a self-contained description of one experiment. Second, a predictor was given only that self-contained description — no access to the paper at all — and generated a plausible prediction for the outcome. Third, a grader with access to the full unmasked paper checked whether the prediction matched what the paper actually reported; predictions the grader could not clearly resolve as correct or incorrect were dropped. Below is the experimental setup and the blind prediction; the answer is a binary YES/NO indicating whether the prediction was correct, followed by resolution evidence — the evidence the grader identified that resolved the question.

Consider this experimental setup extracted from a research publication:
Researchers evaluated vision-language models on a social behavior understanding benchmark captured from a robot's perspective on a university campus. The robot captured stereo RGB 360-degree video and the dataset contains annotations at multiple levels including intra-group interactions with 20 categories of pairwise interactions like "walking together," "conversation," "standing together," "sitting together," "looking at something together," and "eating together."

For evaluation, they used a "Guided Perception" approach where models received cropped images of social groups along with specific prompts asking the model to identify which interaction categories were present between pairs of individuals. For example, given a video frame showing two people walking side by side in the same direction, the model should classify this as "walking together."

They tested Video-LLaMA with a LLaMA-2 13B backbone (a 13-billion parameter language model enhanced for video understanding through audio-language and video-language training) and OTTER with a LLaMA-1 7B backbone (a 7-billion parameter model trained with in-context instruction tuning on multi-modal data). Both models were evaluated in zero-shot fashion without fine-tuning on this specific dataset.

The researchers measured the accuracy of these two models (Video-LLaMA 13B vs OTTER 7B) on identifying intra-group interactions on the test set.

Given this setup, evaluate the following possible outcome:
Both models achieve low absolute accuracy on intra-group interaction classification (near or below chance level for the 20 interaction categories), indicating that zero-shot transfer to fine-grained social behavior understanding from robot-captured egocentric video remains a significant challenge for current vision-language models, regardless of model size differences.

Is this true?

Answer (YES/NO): NO